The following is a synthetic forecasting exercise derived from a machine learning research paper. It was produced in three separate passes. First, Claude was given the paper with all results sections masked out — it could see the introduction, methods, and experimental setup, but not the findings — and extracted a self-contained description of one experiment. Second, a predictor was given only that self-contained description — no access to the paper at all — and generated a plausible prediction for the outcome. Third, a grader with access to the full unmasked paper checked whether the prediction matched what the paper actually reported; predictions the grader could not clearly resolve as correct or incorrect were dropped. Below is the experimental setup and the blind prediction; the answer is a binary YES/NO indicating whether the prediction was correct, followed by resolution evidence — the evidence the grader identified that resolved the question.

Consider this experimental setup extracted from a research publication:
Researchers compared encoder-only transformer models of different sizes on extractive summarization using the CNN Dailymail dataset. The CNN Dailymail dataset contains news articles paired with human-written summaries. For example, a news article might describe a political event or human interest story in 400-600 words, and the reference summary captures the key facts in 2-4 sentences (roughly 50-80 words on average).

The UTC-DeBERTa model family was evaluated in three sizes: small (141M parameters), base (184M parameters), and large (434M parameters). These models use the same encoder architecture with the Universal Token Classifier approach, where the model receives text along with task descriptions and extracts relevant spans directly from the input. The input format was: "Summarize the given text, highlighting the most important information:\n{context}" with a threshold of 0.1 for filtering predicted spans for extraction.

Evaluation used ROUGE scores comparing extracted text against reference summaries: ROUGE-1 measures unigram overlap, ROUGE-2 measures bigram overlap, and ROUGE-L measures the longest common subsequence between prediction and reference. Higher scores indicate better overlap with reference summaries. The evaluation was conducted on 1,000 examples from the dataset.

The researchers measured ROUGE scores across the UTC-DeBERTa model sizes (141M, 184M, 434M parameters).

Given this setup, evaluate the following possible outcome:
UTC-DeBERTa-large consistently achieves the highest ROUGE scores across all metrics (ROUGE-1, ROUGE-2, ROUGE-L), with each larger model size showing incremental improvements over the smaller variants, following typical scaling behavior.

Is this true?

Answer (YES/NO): YES